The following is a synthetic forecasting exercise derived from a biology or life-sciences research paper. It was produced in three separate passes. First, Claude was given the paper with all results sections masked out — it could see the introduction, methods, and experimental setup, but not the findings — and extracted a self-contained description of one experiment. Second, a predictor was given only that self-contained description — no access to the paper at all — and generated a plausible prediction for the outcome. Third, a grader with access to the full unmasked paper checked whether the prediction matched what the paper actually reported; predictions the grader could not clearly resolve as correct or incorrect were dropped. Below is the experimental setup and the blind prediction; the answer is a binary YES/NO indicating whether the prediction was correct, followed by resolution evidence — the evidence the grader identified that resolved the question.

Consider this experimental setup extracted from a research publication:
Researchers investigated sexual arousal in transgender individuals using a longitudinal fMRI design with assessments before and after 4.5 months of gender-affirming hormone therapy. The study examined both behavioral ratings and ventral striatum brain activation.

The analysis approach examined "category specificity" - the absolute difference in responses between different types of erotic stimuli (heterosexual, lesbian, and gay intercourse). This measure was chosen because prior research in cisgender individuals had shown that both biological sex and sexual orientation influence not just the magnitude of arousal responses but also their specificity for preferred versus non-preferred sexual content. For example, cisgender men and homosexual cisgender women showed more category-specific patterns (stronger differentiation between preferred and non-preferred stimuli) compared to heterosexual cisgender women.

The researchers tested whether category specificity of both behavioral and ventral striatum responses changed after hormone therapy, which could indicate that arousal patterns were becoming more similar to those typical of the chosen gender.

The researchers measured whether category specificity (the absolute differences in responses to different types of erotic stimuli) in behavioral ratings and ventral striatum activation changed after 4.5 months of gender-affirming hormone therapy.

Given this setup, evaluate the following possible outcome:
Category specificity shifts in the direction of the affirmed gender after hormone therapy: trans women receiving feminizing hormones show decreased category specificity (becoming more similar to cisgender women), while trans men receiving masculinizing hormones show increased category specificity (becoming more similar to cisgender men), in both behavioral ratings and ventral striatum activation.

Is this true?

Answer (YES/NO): NO